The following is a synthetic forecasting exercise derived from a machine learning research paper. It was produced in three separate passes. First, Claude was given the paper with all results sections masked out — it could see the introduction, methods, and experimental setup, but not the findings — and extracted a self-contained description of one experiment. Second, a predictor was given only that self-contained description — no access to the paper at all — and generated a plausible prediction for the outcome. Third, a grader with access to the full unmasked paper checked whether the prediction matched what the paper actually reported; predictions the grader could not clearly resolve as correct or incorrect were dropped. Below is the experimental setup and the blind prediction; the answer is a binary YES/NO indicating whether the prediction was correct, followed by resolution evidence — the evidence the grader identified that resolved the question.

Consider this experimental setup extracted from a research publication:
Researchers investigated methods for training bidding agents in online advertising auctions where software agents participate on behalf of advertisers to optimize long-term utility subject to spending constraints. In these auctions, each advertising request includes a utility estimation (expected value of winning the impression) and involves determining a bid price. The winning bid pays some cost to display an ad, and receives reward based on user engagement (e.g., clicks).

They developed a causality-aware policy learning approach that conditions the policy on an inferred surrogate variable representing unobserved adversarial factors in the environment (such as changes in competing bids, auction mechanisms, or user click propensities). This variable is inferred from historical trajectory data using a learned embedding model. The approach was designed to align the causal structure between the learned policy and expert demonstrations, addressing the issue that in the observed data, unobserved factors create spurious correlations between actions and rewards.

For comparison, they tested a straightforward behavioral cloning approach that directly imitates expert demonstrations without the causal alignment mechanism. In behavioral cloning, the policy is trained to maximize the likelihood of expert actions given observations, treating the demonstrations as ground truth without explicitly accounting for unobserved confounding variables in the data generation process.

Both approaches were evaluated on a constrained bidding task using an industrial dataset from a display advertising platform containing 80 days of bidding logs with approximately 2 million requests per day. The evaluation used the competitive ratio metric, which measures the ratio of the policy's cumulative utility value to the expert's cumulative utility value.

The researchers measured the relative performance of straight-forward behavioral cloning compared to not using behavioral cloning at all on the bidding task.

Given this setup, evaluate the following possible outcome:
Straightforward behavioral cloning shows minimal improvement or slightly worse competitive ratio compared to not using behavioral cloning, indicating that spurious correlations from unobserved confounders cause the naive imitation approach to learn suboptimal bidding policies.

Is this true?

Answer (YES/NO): YES